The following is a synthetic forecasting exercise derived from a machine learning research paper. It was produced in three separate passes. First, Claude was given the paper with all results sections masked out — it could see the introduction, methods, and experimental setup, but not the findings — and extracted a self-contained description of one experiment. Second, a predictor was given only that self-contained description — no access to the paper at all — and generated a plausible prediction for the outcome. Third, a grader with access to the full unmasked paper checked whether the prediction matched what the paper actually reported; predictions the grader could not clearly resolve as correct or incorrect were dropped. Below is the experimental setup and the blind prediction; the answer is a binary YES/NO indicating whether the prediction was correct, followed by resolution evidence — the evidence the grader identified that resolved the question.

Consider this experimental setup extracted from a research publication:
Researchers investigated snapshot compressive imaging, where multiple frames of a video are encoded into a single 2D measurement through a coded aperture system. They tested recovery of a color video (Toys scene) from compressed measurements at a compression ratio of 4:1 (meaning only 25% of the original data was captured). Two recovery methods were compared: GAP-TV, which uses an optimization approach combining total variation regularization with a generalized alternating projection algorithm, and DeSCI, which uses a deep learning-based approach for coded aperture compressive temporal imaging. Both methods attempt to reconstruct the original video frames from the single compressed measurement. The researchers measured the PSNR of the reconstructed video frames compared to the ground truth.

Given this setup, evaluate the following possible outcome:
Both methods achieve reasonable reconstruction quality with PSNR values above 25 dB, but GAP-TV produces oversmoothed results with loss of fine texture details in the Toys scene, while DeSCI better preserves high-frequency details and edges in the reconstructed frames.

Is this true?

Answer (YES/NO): NO